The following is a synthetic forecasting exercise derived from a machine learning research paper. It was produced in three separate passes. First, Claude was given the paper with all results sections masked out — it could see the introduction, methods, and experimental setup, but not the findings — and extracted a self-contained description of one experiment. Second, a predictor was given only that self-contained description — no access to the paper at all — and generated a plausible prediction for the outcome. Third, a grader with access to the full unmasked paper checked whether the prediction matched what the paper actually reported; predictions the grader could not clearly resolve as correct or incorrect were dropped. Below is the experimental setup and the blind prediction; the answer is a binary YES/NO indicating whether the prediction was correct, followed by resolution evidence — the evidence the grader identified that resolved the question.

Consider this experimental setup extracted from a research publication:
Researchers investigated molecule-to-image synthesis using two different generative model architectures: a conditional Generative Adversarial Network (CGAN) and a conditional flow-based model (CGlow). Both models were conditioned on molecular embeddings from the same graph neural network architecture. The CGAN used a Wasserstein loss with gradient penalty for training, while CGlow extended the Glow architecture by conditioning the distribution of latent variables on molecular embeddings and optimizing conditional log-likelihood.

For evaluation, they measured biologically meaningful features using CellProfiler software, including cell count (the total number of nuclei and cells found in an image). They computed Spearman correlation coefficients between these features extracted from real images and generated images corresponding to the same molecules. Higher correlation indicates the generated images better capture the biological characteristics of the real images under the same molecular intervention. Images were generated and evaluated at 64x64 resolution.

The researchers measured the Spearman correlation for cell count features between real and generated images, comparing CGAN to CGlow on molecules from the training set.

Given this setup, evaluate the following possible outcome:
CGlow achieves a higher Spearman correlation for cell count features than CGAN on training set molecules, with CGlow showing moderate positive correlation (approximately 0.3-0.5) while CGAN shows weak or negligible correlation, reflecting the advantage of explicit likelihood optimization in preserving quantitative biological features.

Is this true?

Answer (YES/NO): NO